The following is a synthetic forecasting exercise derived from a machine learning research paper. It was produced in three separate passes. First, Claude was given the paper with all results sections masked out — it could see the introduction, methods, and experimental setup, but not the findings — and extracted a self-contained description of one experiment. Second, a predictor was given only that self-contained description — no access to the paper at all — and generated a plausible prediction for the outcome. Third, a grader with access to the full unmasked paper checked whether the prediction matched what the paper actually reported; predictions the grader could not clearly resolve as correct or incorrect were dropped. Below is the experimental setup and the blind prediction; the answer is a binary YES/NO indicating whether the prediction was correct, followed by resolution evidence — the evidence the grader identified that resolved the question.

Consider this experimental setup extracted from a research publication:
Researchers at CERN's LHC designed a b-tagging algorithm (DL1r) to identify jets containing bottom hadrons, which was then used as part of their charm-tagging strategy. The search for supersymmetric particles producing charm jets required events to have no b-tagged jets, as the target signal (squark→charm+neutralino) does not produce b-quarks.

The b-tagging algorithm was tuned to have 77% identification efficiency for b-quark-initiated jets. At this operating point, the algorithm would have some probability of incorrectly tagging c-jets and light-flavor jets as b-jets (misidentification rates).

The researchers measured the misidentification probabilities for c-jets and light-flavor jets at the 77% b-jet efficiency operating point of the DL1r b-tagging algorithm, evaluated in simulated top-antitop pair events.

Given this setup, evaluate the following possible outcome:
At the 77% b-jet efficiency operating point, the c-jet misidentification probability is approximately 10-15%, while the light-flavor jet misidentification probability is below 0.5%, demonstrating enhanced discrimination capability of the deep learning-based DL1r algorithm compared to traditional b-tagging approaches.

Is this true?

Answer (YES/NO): NO